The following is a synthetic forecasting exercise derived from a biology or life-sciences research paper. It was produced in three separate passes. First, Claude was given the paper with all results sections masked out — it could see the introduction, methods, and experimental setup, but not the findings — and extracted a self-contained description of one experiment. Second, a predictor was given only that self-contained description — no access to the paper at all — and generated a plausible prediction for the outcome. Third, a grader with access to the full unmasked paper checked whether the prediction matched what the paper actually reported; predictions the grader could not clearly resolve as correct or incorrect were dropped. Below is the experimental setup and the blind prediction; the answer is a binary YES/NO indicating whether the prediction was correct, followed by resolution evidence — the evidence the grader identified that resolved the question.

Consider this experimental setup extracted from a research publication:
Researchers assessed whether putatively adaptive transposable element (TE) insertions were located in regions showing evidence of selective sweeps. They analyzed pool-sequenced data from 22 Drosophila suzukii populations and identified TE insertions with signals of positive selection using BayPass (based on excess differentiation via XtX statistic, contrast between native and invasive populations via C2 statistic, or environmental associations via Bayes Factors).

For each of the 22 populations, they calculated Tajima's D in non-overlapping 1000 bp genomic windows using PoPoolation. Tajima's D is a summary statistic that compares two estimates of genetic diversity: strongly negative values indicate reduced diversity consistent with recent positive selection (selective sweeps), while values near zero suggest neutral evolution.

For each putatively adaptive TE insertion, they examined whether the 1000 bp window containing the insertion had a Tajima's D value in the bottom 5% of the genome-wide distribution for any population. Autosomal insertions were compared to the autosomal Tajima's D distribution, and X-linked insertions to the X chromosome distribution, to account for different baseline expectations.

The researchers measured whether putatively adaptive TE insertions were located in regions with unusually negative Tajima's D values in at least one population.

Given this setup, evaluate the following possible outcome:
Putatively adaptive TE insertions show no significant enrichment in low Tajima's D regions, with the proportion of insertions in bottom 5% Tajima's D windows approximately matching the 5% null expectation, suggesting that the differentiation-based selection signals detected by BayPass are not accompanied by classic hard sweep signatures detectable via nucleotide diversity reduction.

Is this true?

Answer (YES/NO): YES